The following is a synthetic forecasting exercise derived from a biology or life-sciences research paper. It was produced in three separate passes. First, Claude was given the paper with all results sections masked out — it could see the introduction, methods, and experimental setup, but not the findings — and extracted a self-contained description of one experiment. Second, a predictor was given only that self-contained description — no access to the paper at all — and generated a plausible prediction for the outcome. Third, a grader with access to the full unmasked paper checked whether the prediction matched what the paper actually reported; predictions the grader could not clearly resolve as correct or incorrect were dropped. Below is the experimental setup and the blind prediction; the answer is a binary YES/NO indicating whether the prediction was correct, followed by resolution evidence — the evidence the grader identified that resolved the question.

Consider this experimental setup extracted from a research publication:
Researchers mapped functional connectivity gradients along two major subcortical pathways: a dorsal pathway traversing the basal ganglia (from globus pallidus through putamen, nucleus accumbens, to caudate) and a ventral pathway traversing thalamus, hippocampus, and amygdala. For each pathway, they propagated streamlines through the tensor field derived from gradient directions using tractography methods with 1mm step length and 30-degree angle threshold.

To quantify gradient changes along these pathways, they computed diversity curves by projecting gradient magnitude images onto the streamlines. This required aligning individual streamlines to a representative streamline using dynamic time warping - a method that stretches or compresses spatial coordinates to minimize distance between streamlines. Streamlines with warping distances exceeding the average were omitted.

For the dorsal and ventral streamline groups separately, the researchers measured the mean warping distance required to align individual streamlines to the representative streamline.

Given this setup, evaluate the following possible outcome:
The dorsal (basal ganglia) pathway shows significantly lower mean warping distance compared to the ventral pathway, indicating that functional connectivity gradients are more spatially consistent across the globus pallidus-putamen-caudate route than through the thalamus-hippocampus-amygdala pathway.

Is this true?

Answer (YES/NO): NO